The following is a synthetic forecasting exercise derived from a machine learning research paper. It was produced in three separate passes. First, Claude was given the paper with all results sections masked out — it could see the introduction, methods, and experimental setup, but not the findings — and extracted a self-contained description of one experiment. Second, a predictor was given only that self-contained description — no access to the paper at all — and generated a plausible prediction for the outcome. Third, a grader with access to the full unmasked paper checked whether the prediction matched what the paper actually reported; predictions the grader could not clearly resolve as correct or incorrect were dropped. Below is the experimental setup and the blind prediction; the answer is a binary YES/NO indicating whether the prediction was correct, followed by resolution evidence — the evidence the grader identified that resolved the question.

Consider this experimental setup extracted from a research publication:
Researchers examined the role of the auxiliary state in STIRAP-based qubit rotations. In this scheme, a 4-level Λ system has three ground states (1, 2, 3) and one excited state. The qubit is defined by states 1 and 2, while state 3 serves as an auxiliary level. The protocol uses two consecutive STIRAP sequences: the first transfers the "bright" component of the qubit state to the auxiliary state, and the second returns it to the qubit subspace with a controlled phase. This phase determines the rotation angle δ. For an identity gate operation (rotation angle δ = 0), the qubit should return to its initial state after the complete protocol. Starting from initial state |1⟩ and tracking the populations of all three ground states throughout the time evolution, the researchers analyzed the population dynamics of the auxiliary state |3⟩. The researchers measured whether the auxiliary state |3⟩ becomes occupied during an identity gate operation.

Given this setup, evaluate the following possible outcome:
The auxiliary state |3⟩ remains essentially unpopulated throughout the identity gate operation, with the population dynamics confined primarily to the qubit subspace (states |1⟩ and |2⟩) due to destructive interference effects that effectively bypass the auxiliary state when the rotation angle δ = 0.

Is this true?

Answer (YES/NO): NO